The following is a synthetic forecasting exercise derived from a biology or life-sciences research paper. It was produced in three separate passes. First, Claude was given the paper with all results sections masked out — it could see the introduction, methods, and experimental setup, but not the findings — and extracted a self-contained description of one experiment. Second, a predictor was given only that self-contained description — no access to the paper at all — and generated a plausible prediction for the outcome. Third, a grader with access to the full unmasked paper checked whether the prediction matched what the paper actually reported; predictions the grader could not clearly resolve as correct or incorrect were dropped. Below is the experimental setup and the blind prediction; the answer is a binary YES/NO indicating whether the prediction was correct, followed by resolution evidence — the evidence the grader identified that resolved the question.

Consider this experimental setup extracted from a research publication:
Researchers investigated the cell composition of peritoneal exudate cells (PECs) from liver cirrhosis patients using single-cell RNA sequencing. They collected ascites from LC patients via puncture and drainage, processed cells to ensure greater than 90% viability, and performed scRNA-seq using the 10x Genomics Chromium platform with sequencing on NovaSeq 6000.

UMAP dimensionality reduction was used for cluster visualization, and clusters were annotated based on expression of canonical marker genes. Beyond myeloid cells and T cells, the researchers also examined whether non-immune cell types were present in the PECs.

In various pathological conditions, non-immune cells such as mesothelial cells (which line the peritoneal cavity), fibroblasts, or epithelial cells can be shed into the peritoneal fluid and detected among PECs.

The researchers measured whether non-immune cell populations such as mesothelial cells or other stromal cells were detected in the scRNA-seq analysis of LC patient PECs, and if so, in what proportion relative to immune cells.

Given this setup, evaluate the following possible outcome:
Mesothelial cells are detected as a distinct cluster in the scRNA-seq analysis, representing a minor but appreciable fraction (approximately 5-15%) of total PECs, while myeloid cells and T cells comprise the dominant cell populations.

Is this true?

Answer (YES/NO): NO